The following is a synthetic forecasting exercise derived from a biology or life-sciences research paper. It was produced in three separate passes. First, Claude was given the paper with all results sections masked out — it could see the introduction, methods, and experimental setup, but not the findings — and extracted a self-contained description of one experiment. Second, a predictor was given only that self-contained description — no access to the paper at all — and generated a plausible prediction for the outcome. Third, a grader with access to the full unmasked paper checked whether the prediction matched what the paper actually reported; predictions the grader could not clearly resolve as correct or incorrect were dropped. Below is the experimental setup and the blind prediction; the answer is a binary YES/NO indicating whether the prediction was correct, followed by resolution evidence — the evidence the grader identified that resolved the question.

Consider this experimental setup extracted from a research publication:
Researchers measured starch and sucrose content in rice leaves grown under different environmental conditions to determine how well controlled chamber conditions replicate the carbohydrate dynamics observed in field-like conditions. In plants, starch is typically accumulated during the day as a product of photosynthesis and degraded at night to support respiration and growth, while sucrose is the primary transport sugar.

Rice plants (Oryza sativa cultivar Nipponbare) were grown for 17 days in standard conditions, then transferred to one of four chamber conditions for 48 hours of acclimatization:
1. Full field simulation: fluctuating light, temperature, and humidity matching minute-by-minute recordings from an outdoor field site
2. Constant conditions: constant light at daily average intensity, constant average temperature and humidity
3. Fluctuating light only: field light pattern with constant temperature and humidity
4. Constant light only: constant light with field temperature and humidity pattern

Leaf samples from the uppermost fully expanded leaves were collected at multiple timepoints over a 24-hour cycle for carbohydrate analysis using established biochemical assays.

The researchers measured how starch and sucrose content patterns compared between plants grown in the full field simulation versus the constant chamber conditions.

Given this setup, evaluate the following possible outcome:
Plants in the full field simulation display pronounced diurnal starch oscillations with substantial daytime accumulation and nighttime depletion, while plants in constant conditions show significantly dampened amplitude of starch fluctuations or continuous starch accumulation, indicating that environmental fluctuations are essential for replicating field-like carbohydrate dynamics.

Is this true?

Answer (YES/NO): NO